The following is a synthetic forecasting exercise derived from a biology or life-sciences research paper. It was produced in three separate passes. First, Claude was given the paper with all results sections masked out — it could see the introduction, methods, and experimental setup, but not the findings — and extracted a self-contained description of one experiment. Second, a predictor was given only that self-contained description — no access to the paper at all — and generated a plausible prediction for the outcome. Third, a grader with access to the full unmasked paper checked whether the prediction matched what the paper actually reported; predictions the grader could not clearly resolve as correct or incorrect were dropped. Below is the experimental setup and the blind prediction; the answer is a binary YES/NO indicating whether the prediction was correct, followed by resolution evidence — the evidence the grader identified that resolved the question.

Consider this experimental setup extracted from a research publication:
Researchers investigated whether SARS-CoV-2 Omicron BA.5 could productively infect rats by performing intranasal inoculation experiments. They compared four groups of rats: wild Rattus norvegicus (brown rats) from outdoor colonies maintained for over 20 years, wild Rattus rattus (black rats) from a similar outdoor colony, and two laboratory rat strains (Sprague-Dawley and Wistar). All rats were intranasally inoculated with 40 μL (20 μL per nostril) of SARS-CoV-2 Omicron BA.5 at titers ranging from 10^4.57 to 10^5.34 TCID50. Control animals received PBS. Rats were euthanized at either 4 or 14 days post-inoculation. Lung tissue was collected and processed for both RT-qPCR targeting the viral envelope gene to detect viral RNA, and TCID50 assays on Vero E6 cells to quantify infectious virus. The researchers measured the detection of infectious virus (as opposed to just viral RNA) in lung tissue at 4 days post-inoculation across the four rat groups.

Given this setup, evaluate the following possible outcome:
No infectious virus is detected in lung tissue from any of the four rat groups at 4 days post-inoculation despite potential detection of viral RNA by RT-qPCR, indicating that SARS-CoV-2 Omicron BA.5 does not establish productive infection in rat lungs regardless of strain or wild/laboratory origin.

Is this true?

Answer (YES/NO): YES